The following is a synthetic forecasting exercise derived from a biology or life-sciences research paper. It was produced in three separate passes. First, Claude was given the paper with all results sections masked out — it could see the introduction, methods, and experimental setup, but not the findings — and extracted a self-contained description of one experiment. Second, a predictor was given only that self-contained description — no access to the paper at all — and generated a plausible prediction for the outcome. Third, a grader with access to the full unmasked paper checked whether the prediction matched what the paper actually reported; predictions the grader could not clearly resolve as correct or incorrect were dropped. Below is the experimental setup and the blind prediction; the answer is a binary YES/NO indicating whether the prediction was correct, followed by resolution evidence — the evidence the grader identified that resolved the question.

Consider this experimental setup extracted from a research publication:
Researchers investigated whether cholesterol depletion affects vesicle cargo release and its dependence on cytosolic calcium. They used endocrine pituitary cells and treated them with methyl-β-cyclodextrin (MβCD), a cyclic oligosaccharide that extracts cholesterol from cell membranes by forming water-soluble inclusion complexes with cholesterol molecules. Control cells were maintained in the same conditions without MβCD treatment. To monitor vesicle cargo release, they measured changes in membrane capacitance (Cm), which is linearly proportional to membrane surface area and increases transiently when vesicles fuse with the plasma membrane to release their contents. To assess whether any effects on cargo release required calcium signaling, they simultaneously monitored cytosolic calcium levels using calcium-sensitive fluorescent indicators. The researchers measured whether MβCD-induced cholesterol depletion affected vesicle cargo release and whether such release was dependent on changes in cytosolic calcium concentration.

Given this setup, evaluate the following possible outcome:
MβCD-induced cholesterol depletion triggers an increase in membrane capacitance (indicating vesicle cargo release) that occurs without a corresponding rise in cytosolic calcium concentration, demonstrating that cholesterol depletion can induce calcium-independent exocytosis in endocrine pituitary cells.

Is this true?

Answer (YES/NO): NO